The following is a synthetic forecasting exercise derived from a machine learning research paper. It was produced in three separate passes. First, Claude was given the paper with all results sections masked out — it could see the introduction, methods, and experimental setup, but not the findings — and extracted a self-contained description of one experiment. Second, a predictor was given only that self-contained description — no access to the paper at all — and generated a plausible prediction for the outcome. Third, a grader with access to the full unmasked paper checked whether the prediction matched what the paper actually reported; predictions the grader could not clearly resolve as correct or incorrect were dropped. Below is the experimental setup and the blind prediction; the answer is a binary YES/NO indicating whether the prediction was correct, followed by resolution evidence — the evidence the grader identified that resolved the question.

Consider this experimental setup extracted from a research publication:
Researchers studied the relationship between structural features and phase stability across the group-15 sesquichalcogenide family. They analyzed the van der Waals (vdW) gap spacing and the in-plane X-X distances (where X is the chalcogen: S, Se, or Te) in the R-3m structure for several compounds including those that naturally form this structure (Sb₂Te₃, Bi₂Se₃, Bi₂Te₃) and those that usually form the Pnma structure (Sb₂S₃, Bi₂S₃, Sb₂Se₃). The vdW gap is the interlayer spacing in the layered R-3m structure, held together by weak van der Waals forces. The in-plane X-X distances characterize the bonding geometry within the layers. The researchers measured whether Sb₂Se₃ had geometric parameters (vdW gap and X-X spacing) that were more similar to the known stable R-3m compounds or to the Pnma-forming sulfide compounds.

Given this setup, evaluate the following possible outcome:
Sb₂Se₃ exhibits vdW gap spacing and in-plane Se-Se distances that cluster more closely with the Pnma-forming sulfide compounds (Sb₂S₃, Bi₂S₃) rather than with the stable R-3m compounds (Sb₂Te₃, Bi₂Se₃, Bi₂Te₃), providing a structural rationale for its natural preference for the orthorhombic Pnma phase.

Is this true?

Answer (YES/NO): NO